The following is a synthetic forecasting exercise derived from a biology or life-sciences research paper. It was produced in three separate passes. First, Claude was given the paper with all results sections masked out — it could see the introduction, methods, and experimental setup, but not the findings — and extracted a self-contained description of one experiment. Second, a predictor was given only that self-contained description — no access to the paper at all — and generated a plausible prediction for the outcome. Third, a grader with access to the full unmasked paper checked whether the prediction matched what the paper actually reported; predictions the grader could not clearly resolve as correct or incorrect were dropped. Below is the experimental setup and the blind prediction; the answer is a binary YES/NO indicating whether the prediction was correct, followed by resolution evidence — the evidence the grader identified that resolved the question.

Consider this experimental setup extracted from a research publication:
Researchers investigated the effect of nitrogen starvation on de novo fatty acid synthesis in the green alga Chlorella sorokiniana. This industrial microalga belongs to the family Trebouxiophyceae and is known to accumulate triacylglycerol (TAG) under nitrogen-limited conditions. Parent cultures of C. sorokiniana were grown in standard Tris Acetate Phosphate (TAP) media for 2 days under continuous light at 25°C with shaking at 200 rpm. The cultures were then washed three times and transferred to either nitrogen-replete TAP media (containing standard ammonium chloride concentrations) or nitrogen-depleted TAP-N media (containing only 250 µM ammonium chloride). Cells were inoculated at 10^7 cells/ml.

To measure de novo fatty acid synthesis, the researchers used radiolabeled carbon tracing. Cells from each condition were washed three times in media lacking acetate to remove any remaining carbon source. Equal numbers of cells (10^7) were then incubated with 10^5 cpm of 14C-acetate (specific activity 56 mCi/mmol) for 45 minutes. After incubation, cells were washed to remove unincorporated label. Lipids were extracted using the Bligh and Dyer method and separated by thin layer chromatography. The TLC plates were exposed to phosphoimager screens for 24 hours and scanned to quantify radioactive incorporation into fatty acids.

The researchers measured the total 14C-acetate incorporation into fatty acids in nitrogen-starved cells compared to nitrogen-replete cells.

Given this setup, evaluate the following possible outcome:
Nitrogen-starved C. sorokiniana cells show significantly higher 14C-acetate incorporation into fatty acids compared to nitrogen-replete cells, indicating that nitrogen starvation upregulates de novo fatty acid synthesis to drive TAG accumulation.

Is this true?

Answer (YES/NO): NO